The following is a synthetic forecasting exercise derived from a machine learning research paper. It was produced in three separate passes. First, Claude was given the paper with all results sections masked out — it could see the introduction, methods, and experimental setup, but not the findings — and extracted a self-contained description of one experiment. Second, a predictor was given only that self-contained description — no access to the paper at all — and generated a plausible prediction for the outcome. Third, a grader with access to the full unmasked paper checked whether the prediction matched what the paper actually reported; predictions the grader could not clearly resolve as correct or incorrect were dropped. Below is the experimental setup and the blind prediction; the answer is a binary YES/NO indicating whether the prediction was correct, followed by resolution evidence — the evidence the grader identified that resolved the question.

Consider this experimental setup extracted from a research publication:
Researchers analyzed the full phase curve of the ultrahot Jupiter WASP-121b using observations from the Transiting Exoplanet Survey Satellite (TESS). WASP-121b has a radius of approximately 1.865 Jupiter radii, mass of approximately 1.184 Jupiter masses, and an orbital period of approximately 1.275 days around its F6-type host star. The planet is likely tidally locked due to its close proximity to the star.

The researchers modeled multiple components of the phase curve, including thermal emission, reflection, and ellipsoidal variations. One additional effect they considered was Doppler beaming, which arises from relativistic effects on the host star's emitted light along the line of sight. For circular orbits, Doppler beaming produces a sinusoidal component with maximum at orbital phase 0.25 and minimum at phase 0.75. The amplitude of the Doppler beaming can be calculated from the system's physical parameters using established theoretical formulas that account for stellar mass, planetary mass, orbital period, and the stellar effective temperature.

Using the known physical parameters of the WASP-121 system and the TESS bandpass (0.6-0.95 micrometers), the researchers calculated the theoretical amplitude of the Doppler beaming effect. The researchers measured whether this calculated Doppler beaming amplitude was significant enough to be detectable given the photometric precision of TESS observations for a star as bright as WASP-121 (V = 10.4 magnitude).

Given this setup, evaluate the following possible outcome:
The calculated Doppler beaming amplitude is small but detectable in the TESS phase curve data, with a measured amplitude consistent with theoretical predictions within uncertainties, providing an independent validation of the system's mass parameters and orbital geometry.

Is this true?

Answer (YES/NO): NO